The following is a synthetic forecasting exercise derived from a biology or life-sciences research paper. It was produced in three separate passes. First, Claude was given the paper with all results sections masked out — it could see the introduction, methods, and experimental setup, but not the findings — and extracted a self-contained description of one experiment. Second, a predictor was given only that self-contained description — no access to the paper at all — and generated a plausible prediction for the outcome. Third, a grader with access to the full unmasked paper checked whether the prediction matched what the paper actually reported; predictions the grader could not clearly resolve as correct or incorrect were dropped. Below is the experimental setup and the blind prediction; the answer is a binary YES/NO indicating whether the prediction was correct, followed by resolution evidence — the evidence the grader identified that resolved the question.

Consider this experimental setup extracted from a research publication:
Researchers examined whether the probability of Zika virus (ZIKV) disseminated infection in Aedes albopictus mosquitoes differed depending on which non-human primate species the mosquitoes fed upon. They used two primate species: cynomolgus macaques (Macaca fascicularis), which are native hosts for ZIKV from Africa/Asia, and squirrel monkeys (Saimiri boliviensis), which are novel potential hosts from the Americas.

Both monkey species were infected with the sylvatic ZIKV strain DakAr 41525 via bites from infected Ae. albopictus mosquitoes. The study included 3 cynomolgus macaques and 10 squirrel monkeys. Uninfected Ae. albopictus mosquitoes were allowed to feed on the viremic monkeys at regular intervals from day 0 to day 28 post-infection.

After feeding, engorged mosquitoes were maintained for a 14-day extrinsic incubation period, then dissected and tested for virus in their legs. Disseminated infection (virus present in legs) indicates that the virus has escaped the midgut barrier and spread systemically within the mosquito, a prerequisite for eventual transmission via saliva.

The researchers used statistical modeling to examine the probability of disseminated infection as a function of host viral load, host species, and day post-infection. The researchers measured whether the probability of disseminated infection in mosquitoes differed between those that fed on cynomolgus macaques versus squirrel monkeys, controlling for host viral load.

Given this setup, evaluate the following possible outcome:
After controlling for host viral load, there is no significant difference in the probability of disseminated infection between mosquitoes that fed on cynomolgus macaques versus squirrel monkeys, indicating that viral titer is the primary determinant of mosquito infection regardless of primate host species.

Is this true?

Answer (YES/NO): NO